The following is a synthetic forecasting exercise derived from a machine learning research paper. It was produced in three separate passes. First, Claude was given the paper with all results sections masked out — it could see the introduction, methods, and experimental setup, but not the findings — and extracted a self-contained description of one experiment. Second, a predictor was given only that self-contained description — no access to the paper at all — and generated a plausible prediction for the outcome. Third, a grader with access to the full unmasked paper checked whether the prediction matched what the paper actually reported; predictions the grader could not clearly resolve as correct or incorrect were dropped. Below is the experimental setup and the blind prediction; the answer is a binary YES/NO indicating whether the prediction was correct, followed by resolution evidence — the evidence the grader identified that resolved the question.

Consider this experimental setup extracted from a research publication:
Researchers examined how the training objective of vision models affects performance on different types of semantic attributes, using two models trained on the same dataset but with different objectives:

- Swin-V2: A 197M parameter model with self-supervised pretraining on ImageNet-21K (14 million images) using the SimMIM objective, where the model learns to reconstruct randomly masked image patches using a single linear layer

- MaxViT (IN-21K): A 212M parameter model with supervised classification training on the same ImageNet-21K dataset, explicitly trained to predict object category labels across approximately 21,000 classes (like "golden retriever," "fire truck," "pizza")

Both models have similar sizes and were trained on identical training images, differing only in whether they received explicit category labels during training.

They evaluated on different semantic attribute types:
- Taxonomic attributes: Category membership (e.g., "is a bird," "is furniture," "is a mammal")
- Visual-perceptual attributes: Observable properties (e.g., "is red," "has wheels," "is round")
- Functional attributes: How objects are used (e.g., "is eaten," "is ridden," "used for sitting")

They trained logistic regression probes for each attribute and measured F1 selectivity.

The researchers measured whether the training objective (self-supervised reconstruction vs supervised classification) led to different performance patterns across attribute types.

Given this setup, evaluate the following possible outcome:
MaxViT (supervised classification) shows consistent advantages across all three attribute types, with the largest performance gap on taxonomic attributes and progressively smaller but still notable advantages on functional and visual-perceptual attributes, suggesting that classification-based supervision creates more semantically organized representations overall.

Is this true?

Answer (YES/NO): NO